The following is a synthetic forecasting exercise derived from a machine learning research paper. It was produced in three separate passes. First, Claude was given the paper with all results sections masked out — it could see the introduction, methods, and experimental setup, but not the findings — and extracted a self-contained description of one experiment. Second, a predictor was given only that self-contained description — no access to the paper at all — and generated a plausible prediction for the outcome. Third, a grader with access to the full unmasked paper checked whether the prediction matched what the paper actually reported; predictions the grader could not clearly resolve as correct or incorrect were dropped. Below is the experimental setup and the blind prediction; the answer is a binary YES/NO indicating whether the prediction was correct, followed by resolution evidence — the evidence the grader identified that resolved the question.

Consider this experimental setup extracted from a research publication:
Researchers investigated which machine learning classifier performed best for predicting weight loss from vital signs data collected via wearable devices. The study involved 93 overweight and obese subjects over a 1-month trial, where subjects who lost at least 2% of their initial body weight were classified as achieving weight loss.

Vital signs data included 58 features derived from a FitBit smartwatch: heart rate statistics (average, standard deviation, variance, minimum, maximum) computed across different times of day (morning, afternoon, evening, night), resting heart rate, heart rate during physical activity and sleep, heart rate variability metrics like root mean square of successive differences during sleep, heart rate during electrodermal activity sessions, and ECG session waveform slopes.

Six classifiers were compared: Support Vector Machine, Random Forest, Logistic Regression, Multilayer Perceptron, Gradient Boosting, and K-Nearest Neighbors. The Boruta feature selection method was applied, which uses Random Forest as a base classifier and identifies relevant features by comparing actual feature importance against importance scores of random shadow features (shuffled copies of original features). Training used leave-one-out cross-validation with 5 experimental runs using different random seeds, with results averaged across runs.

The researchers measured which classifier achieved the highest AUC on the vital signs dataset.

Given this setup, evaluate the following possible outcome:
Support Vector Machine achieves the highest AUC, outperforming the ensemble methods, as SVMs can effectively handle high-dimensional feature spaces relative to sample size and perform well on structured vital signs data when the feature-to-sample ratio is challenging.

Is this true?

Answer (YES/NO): NO